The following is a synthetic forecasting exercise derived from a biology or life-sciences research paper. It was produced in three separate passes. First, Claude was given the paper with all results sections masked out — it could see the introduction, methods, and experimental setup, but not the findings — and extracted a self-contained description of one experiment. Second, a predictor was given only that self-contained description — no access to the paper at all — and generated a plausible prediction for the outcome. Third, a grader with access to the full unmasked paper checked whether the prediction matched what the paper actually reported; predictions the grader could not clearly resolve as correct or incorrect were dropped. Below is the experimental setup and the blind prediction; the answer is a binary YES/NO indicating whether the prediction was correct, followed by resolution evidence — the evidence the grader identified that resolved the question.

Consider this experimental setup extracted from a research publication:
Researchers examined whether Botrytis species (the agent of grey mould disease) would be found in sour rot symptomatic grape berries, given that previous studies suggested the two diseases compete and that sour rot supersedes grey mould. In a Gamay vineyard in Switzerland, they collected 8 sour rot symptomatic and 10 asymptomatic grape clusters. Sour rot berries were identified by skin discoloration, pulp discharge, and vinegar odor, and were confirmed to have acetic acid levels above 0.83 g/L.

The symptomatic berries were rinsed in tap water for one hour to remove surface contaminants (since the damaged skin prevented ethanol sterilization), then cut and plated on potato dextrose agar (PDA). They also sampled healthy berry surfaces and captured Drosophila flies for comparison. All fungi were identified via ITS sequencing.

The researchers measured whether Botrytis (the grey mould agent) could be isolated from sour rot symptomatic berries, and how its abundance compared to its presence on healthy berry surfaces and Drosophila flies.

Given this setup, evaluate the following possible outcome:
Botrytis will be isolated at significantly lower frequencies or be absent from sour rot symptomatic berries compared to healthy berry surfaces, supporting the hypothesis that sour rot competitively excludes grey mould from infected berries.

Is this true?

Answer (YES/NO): NO